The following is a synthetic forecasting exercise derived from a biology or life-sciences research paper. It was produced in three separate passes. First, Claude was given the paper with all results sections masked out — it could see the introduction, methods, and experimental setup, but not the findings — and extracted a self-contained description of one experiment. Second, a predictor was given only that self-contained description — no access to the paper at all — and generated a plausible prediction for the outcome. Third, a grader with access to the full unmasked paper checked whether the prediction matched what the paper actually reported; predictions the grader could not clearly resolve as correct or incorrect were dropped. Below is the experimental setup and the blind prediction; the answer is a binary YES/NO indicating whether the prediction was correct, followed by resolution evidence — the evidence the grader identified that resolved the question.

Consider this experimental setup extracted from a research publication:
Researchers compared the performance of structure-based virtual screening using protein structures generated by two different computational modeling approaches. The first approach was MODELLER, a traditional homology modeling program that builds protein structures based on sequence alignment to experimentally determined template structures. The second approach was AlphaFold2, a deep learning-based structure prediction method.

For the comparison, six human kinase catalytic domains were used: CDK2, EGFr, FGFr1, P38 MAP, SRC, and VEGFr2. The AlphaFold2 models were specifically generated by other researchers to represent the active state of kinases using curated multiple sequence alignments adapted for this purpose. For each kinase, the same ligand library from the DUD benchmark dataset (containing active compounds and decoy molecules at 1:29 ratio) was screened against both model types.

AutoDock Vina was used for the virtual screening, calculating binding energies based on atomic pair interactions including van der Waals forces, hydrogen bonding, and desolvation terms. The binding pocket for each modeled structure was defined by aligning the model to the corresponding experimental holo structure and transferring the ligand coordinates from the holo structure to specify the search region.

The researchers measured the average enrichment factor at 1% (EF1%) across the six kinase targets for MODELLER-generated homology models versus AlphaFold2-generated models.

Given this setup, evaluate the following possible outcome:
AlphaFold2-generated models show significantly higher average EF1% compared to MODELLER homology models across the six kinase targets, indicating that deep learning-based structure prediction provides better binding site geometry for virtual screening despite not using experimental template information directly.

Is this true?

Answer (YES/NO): YES